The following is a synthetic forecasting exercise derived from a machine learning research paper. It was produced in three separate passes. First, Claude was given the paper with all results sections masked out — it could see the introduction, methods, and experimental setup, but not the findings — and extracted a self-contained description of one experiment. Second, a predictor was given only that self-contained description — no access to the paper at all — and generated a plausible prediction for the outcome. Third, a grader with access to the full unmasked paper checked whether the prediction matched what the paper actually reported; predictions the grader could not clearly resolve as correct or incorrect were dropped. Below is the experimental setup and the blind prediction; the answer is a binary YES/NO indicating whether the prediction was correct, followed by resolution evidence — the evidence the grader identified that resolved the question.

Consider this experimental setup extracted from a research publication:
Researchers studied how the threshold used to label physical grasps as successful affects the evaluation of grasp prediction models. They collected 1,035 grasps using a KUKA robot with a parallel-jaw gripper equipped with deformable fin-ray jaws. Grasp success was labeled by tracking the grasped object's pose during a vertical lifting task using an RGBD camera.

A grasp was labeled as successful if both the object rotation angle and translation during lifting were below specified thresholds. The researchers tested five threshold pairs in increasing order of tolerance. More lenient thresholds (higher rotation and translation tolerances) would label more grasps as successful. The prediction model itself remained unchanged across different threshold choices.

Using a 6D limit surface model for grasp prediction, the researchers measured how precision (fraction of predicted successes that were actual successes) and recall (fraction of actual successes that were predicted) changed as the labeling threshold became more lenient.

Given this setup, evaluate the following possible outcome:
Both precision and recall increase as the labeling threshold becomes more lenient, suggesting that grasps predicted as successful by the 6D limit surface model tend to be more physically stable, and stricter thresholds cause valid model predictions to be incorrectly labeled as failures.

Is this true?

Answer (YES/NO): NO